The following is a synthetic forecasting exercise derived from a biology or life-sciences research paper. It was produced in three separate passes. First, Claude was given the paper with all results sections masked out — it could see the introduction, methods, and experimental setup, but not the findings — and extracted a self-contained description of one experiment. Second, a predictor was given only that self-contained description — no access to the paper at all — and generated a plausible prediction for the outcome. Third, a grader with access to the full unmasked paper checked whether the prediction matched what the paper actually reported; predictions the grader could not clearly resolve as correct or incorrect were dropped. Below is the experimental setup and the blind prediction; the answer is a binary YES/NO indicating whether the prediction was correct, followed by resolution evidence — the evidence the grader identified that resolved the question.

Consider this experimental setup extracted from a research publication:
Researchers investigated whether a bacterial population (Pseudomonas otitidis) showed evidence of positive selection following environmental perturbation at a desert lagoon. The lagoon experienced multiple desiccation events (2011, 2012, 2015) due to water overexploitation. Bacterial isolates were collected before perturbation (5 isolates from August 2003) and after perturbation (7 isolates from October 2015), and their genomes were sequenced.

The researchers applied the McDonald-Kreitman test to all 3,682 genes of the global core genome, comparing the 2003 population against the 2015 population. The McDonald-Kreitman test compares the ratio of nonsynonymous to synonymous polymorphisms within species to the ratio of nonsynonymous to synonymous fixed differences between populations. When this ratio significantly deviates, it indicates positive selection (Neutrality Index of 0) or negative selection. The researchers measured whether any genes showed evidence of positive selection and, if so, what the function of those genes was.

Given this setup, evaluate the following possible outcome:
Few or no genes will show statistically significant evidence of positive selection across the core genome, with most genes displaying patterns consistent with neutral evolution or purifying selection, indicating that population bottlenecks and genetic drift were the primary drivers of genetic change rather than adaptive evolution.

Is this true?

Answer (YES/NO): NO